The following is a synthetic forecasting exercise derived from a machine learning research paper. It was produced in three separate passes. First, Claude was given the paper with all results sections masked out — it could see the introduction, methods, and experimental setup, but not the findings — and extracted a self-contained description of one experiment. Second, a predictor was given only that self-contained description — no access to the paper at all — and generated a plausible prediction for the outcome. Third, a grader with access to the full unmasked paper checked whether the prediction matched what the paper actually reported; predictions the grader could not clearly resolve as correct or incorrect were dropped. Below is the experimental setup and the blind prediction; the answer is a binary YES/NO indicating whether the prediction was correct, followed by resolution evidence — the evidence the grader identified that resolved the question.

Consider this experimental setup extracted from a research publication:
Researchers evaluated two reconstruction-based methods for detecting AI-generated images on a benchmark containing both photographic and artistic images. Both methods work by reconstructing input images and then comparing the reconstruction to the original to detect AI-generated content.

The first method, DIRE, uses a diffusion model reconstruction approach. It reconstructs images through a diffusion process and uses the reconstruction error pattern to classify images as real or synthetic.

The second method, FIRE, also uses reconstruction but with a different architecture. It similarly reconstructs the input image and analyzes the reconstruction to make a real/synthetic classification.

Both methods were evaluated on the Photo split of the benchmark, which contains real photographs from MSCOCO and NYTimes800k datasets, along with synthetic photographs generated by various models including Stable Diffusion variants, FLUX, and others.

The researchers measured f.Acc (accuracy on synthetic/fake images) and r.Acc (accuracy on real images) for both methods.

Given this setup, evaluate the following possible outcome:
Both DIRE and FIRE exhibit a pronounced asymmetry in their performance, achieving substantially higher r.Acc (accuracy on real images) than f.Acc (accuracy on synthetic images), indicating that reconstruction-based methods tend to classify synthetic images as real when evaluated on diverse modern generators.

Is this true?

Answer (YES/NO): NO